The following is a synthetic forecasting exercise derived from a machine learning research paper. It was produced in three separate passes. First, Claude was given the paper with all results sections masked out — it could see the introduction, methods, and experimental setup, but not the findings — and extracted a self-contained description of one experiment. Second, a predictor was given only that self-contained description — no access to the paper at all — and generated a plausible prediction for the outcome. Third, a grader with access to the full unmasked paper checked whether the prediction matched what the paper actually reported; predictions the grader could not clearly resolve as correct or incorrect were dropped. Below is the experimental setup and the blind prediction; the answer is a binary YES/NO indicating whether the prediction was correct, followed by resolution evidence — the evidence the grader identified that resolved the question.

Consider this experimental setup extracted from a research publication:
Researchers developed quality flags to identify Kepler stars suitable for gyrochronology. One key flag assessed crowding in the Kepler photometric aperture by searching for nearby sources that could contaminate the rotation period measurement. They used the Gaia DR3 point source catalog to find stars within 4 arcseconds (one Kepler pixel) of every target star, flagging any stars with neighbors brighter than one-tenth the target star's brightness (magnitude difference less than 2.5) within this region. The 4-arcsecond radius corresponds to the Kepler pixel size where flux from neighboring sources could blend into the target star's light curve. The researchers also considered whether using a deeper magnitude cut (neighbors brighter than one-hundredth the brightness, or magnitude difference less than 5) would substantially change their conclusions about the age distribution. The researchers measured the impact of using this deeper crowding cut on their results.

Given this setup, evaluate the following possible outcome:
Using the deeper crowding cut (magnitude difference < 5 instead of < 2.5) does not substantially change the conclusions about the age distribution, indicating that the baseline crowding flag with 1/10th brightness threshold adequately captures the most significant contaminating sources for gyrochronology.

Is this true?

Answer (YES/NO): YES